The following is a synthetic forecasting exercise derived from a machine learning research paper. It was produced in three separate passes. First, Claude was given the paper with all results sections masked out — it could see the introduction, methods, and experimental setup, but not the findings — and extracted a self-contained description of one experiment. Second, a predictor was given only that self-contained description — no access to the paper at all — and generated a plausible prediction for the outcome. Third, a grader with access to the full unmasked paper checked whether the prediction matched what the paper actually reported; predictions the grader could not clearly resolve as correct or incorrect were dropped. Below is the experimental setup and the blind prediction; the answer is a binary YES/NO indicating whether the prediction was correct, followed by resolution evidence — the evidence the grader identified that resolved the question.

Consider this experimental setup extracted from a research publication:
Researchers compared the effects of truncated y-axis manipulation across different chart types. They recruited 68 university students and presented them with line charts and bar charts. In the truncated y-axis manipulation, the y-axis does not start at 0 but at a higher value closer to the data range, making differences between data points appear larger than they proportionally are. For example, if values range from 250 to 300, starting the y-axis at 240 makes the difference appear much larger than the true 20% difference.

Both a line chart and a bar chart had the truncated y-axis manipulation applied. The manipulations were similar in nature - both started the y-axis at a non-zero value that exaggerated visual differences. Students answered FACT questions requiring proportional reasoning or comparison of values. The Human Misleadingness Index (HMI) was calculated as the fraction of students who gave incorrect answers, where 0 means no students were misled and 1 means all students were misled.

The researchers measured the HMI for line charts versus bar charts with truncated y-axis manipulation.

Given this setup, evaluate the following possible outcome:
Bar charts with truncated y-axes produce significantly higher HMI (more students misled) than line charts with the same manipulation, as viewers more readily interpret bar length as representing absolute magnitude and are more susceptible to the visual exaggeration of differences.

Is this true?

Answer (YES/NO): NO